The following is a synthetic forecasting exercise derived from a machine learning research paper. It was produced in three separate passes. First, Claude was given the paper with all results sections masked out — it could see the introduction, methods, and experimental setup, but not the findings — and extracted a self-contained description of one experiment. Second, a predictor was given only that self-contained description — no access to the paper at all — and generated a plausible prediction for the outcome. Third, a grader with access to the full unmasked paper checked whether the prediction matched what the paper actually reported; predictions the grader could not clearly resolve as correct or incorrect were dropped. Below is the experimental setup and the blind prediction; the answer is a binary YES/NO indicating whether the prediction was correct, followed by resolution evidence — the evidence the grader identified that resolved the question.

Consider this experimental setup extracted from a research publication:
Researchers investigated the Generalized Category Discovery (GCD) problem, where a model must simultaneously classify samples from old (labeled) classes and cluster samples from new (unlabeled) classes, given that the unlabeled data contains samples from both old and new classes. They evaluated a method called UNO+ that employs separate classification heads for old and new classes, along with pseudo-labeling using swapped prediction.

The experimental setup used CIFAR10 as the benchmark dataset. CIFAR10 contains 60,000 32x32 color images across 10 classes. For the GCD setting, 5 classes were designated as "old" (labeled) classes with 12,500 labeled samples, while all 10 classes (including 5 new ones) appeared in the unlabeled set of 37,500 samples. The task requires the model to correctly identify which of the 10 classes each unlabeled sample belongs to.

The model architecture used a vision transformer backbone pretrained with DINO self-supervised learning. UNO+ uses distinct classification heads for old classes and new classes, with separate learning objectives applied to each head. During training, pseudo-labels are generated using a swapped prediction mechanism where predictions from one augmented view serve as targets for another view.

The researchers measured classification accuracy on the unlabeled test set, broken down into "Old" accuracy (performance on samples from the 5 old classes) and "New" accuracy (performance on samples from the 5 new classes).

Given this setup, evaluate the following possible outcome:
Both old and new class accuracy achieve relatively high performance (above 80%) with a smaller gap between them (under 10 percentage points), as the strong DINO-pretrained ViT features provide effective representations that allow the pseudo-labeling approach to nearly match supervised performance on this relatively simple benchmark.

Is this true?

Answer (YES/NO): NO